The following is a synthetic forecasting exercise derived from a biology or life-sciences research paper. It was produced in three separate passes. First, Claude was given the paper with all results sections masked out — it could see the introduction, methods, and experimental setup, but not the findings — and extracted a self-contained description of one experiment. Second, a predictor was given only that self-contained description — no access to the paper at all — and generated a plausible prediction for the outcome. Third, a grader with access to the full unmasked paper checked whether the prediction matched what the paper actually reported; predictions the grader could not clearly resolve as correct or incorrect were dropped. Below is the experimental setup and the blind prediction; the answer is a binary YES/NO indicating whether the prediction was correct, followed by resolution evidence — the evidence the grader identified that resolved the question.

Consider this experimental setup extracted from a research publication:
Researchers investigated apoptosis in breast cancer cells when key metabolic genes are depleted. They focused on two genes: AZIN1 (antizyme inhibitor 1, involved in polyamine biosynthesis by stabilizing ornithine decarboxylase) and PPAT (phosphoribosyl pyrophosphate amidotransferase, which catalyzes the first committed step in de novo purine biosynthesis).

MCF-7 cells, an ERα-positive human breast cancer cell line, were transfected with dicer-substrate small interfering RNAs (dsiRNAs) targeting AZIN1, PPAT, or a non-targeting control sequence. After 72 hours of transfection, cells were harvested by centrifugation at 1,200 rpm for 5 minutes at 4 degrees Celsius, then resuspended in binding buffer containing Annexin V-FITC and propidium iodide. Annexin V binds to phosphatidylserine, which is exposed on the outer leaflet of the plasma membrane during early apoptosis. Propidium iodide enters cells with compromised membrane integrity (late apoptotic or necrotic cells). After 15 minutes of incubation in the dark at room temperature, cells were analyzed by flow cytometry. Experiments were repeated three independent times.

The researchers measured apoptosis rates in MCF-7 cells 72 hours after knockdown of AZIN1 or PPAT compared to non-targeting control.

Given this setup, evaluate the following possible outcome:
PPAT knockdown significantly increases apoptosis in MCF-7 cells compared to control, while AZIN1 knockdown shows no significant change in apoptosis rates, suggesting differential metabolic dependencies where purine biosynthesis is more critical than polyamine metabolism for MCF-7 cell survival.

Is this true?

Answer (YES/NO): NO